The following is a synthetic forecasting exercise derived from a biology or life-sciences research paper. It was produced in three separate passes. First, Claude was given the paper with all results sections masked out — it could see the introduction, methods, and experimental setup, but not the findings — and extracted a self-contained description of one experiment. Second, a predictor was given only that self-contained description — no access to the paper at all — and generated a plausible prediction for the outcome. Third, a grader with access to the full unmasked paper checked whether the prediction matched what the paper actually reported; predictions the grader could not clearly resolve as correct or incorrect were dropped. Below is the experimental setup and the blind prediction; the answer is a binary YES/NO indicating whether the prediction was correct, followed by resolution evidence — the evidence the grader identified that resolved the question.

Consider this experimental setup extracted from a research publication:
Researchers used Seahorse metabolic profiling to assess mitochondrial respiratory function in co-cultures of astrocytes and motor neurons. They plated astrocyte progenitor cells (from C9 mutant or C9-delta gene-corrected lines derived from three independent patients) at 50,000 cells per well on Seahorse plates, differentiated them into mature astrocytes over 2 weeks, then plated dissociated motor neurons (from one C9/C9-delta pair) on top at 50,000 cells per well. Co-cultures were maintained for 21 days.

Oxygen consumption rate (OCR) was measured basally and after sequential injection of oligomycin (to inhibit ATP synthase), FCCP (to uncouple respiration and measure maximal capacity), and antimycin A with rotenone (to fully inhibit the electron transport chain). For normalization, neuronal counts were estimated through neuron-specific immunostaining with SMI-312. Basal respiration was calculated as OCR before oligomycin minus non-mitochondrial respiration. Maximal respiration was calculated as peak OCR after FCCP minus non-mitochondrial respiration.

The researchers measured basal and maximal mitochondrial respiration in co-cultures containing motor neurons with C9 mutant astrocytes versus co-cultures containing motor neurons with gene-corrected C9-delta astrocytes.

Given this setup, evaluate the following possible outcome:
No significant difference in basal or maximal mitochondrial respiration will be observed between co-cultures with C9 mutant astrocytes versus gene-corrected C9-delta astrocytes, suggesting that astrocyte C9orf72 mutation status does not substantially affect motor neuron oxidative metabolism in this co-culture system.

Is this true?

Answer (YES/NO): NO